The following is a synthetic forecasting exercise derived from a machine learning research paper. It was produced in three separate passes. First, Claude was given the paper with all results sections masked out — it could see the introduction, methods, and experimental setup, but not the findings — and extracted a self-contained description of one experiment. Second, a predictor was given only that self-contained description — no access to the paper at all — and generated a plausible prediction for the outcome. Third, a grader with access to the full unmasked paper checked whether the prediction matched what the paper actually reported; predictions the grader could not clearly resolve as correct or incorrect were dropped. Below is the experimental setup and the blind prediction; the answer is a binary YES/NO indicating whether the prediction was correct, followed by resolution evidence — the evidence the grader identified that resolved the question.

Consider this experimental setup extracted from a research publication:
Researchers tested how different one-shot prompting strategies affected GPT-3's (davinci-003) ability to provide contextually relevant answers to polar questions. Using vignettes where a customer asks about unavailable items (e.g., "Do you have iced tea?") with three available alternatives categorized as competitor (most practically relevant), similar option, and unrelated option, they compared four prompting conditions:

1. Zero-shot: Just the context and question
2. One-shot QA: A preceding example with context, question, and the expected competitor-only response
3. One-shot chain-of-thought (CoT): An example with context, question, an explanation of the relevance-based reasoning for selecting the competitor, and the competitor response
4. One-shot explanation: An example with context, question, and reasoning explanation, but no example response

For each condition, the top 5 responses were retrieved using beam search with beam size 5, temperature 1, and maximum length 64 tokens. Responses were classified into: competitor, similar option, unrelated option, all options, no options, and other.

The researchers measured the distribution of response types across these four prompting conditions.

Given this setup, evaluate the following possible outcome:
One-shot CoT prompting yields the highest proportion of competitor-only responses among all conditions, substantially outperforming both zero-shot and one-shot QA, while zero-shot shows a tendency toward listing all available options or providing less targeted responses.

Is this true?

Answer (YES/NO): NO